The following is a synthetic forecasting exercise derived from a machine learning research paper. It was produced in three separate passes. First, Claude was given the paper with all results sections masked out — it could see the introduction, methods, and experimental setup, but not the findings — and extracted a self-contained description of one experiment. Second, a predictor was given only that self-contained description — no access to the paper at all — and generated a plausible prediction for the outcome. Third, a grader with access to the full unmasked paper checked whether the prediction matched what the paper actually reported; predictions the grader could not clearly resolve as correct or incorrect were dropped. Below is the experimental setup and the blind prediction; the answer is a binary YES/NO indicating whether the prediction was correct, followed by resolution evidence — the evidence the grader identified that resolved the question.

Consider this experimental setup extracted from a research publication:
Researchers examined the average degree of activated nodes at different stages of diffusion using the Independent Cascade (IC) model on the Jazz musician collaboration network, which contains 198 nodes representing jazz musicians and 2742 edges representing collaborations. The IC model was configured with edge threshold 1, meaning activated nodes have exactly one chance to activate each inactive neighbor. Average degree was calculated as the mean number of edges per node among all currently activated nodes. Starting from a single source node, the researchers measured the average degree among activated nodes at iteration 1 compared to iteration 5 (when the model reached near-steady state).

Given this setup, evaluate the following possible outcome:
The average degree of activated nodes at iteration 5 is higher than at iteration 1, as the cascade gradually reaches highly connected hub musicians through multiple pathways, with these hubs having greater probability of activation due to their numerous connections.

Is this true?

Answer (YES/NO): YES